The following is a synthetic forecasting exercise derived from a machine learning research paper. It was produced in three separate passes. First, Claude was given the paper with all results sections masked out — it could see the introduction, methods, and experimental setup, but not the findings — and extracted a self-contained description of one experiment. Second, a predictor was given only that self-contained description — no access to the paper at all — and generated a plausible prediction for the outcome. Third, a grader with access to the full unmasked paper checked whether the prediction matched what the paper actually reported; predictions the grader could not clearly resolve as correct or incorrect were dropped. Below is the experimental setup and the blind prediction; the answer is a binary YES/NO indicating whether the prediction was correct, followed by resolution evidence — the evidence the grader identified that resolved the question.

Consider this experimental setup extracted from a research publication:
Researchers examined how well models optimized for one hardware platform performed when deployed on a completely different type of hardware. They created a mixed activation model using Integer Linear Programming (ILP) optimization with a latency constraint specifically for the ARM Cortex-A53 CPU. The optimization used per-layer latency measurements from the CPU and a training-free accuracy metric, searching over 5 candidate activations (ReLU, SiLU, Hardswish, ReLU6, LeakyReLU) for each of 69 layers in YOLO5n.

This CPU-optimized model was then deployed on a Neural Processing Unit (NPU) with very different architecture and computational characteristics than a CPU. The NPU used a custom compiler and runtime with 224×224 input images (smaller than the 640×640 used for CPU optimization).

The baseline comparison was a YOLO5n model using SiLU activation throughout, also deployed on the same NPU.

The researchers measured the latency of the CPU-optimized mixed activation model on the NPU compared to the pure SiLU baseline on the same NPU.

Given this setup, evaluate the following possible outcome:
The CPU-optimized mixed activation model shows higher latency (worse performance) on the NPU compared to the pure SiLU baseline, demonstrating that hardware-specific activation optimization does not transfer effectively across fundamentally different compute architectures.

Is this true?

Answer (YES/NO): NO